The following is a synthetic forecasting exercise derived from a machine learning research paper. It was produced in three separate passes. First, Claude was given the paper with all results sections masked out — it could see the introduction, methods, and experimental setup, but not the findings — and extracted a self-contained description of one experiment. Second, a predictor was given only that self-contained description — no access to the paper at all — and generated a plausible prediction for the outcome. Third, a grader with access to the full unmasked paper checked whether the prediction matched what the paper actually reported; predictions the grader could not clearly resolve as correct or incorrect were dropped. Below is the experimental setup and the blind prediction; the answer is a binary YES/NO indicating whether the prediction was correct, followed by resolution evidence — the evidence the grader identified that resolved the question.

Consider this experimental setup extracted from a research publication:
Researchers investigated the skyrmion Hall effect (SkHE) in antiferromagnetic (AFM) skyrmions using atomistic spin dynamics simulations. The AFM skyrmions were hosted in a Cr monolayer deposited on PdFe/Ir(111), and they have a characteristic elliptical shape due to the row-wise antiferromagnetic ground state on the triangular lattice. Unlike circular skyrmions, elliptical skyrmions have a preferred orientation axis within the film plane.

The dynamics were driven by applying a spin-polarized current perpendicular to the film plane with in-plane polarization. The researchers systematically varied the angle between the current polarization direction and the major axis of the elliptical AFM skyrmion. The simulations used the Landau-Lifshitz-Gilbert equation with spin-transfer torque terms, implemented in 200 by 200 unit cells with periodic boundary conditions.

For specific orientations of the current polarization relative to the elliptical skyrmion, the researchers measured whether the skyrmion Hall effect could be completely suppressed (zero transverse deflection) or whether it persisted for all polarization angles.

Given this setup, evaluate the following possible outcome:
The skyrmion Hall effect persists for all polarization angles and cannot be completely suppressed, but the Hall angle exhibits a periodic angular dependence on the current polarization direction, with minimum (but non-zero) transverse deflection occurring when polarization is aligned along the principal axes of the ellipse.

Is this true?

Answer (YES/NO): NO